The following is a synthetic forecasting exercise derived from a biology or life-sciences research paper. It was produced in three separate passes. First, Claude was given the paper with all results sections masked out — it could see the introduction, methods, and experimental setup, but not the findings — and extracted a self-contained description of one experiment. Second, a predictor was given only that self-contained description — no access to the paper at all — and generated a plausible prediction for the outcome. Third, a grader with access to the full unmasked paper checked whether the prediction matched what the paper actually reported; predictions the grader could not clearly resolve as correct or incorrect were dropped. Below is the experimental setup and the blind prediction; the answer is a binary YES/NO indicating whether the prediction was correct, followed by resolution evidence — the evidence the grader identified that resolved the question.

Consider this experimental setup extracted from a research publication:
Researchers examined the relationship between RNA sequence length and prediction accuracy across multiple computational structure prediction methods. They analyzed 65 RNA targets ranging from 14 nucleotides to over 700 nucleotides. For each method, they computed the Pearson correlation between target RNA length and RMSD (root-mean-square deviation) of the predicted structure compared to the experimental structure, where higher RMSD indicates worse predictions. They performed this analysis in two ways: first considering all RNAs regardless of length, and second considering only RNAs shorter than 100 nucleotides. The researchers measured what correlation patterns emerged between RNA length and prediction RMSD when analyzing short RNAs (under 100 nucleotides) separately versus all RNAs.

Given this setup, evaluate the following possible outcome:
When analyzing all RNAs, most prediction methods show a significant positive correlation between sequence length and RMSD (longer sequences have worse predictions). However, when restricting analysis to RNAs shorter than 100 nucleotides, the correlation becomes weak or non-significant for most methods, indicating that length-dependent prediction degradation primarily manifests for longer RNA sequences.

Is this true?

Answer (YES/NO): YES